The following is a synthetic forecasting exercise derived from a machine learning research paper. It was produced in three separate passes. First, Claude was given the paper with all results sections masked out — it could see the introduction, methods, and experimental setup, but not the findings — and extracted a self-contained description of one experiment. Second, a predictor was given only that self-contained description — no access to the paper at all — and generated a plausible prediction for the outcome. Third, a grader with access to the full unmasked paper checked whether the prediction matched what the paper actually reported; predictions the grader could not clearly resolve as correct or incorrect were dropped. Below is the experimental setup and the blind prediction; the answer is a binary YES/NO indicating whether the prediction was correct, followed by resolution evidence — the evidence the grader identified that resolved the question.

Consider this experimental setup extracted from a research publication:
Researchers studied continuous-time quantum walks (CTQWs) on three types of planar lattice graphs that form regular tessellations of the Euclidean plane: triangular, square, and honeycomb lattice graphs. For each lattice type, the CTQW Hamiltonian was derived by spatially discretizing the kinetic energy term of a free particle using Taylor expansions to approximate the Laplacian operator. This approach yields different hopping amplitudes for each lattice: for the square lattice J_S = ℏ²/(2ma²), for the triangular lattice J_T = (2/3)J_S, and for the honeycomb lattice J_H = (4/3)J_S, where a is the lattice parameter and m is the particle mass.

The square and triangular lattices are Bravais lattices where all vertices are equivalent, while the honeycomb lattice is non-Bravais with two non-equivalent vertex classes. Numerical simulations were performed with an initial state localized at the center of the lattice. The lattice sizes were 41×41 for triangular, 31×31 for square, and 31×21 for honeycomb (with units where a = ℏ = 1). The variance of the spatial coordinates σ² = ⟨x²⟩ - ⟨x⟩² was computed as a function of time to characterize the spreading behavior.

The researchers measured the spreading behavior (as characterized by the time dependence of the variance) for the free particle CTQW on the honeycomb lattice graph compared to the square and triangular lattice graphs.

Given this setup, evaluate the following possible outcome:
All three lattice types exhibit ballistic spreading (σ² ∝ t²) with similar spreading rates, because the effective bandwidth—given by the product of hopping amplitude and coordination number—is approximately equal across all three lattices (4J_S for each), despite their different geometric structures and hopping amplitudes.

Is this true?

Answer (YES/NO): NO